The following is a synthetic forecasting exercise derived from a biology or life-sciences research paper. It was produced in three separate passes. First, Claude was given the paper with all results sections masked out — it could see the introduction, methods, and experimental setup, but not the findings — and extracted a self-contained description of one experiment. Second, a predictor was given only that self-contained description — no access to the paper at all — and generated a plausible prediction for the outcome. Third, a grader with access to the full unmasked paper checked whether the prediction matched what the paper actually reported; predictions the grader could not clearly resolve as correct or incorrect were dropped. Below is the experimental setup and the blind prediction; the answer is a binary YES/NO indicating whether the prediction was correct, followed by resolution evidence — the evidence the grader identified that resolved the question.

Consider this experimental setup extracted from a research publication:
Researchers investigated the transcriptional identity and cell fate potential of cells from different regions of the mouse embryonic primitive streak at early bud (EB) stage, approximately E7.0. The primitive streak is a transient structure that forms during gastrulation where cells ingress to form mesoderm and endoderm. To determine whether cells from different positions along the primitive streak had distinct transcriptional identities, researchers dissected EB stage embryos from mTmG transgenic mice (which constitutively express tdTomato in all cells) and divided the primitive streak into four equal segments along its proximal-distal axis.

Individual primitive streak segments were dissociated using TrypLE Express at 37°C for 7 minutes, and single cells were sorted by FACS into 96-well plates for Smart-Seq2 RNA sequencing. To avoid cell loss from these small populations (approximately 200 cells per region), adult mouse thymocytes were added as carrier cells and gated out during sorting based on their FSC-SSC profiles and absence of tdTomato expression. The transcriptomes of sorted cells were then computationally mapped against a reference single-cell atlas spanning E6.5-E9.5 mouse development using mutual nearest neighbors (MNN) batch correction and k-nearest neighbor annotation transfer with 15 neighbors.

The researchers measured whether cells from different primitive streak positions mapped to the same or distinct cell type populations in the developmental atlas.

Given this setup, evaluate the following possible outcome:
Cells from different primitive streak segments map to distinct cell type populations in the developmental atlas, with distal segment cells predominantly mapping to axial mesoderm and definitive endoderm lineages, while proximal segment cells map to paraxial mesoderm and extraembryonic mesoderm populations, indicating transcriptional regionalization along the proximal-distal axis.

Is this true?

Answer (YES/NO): NO